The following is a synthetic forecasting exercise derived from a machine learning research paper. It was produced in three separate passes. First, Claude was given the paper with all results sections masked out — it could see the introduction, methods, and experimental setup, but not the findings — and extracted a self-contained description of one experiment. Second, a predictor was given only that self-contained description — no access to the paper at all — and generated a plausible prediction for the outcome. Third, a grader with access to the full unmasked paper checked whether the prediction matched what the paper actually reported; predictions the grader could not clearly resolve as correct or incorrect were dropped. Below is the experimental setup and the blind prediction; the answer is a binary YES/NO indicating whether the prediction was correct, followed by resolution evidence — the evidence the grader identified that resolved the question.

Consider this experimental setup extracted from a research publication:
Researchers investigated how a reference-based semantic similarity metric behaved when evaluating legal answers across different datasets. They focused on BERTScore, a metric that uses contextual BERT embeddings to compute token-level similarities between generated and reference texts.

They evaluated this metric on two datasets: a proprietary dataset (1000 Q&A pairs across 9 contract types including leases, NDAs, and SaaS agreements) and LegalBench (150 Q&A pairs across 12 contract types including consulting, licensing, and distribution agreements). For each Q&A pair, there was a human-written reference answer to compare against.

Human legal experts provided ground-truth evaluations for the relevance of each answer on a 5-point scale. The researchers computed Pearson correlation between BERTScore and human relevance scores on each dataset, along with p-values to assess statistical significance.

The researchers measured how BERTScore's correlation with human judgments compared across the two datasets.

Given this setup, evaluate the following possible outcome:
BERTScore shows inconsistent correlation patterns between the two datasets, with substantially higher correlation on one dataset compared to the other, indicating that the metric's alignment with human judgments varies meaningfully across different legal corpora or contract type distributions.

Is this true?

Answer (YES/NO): YES